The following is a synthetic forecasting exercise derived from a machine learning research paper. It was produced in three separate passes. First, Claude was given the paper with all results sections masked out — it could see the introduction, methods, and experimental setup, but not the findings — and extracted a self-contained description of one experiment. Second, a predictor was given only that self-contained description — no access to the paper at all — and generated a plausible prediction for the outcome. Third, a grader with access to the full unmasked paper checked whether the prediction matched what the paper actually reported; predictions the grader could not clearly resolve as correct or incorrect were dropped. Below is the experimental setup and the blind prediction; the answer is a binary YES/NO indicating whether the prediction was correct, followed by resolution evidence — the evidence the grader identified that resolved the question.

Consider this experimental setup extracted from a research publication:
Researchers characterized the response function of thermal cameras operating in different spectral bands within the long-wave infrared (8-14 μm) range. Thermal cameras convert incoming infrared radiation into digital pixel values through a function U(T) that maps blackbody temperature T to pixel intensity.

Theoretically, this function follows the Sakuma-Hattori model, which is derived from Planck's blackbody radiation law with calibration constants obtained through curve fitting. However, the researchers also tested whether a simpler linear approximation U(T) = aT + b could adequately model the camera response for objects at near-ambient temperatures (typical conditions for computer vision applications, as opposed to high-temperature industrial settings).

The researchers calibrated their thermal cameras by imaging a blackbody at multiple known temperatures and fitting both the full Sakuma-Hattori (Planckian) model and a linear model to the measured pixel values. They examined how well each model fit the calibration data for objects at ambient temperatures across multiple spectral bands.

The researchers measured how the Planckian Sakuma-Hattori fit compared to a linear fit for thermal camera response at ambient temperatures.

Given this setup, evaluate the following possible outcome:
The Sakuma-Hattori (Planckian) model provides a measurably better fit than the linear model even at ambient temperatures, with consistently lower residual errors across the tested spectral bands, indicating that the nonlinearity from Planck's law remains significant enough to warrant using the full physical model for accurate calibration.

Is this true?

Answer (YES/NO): NO